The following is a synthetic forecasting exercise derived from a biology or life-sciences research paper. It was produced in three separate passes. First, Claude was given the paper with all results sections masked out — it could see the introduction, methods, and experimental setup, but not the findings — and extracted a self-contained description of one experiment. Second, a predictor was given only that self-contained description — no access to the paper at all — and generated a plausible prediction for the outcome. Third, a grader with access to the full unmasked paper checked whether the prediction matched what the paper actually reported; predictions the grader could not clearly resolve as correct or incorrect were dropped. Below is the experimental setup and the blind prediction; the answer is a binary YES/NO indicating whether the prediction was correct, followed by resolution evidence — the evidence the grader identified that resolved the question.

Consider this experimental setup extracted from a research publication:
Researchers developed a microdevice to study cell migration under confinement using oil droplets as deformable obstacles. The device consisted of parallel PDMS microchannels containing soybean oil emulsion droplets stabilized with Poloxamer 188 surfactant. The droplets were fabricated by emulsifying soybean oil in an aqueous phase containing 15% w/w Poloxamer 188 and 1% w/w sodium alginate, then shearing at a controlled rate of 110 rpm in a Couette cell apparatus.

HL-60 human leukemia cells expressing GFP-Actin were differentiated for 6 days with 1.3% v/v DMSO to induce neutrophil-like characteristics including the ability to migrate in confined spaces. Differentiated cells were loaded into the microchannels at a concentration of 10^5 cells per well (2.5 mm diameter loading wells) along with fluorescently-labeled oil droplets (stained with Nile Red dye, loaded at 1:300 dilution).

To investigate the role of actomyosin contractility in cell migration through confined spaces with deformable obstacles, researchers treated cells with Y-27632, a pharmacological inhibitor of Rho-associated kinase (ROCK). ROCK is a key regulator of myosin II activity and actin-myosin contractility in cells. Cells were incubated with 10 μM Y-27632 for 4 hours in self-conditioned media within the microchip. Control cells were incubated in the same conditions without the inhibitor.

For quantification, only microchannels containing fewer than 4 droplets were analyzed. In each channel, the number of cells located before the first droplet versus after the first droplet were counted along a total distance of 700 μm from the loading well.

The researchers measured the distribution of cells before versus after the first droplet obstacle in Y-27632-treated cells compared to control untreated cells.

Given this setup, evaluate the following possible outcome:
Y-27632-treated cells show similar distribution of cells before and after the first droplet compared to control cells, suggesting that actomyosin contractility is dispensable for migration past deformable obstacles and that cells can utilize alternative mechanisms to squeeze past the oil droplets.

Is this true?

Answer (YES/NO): NO